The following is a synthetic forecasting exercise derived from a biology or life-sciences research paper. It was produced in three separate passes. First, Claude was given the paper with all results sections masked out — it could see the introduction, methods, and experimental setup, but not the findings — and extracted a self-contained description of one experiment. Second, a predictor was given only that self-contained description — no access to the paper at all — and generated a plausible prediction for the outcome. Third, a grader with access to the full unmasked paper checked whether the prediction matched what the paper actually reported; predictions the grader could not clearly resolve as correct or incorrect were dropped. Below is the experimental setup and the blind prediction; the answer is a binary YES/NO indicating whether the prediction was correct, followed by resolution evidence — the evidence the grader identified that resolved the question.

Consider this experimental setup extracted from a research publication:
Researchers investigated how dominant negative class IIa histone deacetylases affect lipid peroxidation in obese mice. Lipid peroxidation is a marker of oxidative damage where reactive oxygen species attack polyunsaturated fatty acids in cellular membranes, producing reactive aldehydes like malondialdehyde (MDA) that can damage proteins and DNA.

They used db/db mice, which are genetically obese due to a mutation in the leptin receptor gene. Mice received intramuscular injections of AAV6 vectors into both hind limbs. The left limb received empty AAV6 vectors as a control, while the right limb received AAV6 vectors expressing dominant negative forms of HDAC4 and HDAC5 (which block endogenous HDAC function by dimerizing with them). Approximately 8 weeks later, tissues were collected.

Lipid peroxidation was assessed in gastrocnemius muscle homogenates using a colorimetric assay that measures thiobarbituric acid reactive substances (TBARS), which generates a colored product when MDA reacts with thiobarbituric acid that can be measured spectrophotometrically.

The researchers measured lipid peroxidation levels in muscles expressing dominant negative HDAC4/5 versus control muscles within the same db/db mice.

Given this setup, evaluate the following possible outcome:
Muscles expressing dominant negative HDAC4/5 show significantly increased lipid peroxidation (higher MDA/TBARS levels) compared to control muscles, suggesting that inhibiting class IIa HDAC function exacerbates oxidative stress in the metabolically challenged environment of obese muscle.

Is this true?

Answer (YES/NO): YES